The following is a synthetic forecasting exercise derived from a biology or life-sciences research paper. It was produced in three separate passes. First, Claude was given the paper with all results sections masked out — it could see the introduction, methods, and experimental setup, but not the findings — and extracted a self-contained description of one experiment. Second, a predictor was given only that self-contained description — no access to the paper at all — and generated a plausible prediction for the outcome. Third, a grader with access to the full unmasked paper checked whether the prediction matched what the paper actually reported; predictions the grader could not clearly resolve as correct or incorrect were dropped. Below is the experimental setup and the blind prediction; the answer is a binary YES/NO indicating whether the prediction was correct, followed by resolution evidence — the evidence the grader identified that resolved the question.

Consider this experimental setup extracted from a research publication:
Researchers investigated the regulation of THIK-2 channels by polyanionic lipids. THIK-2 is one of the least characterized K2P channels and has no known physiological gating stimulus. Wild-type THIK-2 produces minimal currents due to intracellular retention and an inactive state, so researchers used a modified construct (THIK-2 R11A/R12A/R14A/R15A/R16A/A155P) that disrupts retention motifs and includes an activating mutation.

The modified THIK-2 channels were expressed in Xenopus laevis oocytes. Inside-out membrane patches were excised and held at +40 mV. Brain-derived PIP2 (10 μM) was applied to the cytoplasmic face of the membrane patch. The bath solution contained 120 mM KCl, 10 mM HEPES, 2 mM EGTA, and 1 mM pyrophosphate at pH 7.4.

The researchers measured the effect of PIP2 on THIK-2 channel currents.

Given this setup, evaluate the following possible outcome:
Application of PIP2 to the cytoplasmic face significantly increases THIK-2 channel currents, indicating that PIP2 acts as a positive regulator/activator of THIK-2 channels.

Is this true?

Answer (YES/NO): YES